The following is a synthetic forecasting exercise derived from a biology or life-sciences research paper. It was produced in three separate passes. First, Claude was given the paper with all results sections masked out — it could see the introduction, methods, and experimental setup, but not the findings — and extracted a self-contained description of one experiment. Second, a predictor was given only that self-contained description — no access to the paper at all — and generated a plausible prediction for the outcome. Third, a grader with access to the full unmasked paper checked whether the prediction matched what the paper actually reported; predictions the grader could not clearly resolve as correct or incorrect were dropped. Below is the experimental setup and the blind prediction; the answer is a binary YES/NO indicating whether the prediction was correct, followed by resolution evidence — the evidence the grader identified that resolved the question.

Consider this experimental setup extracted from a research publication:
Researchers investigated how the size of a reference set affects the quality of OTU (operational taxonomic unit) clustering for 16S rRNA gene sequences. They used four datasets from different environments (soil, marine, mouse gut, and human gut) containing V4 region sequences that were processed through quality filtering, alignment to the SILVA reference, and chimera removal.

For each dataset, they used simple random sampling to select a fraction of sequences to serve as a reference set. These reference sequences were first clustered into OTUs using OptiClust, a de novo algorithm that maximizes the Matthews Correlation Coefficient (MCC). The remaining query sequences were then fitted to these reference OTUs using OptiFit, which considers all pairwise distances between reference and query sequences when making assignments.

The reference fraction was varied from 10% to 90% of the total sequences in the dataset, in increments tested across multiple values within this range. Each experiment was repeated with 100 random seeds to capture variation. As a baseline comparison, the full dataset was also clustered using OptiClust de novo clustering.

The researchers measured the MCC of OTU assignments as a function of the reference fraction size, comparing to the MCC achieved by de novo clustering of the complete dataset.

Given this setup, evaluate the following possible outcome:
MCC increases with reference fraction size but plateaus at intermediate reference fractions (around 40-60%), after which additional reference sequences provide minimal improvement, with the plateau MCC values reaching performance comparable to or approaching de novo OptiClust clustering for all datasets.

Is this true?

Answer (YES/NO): NO